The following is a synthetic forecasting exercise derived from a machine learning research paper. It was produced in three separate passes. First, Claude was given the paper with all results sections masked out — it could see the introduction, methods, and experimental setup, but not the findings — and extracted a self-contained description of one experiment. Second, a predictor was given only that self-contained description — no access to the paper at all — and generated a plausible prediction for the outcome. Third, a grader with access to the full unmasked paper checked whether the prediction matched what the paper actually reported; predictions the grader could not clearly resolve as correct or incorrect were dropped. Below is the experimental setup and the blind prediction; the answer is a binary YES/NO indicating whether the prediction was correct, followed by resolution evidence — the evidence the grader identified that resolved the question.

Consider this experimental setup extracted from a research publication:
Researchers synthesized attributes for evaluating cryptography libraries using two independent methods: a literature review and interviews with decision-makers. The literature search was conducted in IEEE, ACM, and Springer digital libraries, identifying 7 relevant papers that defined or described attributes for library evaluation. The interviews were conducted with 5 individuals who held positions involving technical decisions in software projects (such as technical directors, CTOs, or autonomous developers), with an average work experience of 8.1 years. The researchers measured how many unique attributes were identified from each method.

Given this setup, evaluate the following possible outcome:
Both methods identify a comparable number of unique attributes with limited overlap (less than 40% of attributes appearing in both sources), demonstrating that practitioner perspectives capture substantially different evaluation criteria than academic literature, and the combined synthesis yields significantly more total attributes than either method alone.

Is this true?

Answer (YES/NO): NO